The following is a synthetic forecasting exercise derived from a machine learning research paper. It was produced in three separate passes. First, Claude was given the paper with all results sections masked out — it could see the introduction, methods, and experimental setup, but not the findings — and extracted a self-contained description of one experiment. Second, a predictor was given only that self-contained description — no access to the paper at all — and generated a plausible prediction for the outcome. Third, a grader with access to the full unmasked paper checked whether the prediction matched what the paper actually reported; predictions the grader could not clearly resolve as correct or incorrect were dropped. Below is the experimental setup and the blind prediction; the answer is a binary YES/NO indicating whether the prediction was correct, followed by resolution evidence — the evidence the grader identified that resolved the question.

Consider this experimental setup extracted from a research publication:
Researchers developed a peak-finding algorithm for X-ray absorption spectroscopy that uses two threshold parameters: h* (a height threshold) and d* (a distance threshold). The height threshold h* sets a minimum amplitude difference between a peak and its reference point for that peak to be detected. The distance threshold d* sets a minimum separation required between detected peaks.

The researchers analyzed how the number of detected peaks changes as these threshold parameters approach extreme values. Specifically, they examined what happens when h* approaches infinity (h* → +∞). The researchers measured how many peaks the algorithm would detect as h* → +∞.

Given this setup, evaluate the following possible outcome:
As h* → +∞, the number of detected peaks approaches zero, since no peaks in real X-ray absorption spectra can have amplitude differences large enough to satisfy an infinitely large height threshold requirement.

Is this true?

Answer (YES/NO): YES